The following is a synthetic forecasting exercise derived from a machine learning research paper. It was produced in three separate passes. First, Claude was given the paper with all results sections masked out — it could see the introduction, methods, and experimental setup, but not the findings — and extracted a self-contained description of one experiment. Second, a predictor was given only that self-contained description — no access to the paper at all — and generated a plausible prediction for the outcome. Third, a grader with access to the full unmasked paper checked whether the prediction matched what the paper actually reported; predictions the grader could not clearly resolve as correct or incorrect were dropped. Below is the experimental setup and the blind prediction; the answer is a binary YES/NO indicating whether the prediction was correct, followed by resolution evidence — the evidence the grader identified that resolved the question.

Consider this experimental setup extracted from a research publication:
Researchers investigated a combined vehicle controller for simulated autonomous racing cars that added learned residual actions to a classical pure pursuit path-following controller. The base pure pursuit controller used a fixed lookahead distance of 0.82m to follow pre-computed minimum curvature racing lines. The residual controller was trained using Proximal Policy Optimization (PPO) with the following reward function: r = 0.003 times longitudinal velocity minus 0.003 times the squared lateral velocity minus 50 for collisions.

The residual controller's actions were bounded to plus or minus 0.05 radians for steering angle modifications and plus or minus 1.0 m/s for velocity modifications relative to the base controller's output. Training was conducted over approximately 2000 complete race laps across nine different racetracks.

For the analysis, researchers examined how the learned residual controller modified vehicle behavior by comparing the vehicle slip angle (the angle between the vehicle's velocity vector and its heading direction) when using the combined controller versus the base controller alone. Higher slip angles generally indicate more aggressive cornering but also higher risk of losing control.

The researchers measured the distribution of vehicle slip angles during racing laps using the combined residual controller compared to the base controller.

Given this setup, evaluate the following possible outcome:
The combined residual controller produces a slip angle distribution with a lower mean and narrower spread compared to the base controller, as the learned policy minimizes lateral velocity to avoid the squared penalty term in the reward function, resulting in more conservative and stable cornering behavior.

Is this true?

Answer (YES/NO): NO